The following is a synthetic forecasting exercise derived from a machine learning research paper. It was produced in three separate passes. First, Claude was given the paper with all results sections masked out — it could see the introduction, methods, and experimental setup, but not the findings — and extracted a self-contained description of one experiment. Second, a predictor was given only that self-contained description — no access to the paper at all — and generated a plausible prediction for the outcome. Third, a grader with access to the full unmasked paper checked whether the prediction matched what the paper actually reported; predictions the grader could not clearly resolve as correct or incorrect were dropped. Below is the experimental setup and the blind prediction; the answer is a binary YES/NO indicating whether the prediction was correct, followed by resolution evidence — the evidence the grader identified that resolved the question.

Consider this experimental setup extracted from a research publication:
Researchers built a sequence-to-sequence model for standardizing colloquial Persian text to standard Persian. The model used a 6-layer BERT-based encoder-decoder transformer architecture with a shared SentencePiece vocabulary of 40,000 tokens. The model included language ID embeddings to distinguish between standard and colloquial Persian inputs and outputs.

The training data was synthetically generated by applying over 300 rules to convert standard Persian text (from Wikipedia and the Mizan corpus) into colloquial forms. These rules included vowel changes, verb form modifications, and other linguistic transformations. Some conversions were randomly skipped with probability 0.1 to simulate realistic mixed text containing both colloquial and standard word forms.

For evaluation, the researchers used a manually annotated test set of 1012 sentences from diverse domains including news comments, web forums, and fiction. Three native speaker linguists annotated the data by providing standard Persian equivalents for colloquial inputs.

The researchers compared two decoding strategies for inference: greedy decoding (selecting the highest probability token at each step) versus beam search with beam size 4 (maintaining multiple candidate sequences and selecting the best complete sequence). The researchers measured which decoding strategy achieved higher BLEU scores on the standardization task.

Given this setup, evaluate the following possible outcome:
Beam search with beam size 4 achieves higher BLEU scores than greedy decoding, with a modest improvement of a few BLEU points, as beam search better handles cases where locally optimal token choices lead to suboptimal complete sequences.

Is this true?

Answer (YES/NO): NO